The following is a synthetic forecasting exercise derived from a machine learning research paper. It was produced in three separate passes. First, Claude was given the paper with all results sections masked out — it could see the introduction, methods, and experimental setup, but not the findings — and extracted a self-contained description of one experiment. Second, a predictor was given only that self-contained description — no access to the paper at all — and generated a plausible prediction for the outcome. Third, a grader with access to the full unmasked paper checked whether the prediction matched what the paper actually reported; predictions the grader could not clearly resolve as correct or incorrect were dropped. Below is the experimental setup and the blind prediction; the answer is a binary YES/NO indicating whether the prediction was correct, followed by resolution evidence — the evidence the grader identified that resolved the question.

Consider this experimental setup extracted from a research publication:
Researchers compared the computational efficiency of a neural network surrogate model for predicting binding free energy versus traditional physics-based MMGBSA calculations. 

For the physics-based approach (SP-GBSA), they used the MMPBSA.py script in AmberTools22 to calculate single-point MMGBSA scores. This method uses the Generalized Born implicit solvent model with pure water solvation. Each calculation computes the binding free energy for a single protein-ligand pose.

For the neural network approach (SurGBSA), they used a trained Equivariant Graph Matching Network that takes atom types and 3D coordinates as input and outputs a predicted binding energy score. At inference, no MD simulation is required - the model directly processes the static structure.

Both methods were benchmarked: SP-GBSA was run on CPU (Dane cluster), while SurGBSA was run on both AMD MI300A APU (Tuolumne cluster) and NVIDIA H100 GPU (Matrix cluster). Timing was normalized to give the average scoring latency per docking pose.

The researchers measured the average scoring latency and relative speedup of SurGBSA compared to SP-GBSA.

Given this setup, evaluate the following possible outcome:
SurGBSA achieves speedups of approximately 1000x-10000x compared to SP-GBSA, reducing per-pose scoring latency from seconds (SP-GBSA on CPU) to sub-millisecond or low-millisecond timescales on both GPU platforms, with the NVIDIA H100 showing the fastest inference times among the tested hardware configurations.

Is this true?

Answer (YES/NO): NO